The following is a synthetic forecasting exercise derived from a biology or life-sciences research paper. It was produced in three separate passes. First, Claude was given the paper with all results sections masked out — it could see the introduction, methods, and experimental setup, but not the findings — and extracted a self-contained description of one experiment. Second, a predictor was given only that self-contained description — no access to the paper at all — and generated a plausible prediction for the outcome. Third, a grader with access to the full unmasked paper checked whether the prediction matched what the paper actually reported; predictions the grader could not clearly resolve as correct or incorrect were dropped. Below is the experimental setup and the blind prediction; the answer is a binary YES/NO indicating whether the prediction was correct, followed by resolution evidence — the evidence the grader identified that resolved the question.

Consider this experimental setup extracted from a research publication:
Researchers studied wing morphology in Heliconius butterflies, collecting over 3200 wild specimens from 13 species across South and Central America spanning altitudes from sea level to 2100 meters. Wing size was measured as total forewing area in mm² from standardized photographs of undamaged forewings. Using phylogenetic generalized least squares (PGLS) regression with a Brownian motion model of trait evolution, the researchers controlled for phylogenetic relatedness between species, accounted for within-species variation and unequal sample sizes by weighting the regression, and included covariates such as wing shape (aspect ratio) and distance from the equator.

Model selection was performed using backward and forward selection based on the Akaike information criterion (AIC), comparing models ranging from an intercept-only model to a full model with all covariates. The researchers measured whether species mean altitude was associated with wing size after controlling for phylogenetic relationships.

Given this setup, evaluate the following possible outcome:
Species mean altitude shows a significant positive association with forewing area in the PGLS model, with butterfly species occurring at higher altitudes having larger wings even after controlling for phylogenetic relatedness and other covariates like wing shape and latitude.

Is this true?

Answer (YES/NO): NO